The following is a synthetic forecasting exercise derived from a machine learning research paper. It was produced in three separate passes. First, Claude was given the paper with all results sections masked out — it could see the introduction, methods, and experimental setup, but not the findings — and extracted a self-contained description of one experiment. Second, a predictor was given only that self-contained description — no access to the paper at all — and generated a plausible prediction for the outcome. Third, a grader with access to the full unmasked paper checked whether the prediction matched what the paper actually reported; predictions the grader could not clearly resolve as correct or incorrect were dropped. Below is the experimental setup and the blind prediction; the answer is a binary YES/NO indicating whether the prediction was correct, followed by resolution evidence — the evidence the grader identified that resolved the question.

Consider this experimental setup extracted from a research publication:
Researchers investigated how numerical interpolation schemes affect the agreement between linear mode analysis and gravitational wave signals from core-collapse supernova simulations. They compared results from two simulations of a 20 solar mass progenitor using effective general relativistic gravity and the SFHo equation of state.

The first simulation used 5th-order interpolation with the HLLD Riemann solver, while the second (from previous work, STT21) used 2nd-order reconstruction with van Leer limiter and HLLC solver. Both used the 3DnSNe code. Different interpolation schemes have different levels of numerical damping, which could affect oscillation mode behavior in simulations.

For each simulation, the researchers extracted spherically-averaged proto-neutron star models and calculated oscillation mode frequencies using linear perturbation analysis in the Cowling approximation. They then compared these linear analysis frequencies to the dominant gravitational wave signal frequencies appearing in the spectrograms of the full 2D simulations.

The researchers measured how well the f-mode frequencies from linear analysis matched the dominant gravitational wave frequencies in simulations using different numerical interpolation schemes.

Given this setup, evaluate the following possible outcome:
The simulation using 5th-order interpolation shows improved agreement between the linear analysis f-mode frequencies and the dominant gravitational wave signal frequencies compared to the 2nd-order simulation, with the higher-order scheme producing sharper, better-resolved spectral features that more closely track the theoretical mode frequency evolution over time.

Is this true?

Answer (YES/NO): NO